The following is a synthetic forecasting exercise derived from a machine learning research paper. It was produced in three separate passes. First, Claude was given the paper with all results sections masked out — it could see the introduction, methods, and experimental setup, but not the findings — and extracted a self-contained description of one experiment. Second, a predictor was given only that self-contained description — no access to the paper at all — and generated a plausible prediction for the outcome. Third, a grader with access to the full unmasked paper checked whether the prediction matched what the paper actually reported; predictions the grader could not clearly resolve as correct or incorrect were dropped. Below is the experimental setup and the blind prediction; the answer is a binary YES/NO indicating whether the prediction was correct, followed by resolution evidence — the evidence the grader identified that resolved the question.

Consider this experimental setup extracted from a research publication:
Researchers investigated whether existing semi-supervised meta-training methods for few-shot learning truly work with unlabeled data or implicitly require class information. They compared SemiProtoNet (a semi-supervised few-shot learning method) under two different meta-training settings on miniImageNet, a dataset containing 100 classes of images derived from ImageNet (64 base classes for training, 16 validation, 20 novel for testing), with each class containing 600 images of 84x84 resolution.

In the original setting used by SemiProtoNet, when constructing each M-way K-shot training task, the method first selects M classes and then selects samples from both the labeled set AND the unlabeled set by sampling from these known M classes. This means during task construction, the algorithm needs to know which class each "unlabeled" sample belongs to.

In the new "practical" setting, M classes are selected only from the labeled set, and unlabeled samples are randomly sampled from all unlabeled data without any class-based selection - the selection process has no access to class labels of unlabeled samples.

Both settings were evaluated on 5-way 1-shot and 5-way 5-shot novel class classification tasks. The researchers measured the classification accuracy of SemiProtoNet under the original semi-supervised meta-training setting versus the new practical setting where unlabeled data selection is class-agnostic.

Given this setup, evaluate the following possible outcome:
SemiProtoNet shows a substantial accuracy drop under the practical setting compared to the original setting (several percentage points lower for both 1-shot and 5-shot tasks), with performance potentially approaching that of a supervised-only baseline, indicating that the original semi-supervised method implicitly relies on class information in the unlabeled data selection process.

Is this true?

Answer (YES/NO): YES